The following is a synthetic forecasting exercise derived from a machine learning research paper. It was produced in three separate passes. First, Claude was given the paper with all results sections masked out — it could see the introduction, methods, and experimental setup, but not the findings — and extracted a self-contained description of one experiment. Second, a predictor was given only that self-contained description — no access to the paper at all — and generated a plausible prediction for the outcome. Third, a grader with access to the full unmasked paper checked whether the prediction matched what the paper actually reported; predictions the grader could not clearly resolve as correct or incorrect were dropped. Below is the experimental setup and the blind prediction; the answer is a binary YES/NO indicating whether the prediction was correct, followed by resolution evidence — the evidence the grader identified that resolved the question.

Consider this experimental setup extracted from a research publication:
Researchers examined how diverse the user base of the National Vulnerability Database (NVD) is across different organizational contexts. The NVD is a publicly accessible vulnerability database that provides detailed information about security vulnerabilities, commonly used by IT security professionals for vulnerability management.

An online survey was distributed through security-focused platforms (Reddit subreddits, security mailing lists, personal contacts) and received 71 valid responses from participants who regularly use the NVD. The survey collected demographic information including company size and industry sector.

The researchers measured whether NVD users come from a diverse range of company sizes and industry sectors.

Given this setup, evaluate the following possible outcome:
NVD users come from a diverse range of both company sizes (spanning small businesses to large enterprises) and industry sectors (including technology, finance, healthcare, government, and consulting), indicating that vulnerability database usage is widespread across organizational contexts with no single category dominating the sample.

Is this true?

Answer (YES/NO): YES